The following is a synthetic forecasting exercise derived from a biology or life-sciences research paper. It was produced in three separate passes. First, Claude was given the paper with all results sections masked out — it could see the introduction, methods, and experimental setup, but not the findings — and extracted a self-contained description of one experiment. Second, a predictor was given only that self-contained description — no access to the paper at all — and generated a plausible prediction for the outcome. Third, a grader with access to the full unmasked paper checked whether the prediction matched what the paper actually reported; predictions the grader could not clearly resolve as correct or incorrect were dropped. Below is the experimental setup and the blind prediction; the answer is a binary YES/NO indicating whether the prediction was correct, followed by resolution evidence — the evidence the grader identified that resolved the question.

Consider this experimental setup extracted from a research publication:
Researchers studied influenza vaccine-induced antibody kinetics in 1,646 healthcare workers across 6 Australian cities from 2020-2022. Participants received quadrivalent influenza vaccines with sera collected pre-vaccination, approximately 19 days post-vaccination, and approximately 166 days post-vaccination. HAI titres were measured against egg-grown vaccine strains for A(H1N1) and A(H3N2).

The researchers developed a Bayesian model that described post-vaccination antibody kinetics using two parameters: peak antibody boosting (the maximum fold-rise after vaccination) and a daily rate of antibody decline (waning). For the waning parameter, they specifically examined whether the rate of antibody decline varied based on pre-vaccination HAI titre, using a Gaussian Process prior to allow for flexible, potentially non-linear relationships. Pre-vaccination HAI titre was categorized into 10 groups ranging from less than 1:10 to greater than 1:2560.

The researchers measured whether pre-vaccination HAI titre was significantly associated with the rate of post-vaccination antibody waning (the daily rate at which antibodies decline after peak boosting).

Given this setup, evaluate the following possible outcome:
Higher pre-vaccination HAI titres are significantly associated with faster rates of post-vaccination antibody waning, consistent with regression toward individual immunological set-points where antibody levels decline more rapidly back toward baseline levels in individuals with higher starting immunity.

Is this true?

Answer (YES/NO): NO